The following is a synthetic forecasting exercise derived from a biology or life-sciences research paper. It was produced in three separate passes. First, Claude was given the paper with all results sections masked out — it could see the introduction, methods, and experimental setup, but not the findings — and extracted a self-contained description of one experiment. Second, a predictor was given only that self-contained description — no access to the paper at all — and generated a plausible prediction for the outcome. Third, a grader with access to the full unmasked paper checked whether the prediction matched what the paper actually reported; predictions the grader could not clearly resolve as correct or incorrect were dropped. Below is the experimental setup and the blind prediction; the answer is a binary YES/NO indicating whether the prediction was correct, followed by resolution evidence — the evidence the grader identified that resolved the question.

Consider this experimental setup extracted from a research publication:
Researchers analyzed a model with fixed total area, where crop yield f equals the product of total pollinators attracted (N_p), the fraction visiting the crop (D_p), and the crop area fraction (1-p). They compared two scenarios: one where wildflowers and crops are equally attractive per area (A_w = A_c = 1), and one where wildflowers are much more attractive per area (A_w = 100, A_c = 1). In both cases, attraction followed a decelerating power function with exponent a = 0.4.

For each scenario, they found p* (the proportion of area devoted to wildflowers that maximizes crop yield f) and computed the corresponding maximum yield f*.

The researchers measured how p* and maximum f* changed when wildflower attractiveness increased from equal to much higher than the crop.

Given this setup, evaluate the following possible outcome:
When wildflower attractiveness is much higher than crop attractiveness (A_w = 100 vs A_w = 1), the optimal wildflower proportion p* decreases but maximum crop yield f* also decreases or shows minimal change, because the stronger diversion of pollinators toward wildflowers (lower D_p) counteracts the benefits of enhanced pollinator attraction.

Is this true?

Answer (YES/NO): NO